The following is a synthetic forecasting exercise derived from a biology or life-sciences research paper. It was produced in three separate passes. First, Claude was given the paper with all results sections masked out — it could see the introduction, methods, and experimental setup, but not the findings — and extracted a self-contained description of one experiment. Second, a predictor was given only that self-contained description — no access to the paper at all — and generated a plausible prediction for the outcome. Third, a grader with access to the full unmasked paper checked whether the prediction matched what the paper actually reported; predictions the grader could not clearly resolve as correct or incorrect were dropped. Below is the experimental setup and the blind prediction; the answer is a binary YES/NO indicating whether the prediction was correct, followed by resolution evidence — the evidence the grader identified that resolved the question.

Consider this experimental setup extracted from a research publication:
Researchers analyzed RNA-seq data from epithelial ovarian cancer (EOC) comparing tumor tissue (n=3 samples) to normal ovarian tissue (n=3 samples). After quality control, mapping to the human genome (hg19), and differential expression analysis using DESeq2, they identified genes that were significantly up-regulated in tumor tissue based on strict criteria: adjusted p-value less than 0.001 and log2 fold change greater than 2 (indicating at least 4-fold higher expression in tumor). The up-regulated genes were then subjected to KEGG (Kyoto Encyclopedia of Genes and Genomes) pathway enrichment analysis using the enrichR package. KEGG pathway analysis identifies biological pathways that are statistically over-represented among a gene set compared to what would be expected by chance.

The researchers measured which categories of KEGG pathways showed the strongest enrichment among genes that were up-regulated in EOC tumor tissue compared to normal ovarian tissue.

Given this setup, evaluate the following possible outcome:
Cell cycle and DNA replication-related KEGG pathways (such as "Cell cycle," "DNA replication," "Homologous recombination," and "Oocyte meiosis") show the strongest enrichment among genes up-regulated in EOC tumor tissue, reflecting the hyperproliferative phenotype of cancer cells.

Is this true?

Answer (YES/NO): NO